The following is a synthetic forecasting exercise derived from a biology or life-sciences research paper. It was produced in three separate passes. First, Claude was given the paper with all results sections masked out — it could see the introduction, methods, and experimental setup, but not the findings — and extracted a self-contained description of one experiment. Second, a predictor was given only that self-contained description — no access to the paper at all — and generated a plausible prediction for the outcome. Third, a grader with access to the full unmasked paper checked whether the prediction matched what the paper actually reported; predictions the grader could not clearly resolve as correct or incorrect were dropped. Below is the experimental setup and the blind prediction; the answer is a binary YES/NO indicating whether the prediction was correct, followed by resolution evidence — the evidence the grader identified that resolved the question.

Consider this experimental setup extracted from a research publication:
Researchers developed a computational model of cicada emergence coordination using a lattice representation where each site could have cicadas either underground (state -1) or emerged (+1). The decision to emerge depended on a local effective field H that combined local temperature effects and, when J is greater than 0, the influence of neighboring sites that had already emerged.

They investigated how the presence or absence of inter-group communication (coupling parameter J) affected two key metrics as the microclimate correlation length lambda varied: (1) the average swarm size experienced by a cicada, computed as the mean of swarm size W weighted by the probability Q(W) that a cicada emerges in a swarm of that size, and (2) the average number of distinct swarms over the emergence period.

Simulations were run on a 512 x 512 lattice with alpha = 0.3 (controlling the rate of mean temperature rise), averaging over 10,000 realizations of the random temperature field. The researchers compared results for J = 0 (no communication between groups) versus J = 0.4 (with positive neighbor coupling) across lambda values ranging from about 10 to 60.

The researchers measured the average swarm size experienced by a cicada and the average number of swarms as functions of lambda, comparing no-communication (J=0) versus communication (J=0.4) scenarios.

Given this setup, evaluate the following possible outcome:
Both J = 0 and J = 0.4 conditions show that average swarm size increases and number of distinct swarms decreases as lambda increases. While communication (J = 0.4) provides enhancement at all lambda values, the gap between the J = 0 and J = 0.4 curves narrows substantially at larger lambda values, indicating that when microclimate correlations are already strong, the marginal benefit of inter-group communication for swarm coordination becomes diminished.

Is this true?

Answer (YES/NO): NO